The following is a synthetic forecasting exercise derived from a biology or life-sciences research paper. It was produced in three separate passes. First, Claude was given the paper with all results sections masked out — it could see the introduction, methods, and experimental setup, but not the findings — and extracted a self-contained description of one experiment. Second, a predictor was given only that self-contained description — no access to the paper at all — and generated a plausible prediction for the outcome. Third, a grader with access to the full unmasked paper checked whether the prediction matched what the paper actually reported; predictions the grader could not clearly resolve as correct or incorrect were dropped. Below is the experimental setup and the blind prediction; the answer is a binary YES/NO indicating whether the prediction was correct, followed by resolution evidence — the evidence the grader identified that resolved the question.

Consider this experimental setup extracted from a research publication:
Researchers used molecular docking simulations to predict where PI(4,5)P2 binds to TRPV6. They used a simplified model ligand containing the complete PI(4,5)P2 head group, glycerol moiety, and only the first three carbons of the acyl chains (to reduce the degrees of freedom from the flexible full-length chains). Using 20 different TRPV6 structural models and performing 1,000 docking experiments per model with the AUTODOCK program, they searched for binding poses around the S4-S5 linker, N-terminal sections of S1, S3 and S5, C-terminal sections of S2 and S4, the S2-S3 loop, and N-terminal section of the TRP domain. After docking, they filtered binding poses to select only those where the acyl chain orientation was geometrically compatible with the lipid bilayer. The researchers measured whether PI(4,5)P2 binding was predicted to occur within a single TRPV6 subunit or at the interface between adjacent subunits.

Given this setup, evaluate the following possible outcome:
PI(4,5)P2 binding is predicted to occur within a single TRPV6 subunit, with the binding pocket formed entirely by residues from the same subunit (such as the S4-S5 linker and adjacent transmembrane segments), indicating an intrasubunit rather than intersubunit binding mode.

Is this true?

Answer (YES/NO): YES